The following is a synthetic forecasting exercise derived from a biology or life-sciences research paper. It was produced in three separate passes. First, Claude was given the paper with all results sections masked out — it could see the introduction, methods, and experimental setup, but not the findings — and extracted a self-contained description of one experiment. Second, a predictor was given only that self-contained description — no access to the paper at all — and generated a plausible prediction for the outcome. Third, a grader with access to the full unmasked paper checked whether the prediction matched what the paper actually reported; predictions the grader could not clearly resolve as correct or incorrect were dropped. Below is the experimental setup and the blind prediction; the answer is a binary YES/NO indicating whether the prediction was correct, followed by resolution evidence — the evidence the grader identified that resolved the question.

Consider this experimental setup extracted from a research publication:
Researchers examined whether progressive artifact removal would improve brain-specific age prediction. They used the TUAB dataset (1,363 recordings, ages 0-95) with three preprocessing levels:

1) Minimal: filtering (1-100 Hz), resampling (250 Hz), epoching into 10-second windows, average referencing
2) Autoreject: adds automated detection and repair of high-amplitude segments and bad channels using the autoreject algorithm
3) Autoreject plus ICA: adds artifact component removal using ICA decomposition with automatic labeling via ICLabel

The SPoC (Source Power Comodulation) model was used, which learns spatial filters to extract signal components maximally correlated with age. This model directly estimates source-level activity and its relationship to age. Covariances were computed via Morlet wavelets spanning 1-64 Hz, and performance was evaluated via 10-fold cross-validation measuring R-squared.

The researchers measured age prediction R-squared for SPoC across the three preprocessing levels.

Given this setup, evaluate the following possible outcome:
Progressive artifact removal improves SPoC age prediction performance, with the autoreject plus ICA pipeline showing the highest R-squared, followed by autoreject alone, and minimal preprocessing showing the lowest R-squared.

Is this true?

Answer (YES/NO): NO